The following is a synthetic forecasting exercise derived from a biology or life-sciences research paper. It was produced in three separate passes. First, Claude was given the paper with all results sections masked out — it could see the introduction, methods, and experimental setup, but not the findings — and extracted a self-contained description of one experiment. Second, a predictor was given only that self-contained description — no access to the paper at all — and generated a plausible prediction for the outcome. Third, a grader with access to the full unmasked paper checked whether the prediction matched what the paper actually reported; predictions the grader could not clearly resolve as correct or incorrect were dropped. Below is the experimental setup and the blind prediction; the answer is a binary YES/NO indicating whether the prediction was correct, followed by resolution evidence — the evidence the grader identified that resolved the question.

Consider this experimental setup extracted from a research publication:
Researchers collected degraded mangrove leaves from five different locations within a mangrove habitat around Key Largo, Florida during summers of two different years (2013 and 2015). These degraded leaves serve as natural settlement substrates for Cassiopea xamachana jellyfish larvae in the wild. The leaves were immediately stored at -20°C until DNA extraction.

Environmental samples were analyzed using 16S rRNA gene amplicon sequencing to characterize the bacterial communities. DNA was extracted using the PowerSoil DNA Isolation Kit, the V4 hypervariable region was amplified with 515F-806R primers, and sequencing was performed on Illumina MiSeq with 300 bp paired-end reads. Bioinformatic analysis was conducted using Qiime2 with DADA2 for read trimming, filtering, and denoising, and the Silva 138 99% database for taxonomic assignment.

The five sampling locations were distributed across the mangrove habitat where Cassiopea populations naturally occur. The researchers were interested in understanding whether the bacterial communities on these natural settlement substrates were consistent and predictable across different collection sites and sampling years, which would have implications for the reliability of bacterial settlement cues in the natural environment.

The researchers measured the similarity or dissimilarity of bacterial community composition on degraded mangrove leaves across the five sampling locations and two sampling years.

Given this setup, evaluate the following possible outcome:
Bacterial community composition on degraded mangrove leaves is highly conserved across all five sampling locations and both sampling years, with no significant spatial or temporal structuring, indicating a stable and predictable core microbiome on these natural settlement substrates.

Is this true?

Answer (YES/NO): NO